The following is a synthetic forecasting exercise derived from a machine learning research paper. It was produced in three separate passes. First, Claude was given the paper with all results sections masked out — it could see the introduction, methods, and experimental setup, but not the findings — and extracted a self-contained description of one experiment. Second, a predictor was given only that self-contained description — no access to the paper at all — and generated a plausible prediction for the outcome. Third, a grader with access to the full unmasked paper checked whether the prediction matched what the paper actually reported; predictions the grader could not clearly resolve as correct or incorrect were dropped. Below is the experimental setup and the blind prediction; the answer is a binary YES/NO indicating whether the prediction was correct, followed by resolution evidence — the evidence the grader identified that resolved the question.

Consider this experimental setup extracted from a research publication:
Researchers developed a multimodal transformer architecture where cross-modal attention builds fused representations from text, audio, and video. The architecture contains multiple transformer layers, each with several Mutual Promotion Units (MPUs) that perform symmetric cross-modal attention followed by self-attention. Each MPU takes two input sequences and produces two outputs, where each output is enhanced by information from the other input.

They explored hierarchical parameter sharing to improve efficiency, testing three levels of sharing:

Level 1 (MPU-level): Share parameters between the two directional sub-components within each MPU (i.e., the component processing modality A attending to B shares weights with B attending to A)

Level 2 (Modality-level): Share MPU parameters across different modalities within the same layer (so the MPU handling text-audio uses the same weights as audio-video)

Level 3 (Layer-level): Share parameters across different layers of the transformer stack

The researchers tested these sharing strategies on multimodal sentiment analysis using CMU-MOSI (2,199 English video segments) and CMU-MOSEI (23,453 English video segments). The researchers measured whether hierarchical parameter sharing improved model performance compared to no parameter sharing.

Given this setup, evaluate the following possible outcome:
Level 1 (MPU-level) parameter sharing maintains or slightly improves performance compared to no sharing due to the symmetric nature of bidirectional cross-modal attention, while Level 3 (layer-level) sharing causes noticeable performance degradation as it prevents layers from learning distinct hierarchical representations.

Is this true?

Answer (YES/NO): NO